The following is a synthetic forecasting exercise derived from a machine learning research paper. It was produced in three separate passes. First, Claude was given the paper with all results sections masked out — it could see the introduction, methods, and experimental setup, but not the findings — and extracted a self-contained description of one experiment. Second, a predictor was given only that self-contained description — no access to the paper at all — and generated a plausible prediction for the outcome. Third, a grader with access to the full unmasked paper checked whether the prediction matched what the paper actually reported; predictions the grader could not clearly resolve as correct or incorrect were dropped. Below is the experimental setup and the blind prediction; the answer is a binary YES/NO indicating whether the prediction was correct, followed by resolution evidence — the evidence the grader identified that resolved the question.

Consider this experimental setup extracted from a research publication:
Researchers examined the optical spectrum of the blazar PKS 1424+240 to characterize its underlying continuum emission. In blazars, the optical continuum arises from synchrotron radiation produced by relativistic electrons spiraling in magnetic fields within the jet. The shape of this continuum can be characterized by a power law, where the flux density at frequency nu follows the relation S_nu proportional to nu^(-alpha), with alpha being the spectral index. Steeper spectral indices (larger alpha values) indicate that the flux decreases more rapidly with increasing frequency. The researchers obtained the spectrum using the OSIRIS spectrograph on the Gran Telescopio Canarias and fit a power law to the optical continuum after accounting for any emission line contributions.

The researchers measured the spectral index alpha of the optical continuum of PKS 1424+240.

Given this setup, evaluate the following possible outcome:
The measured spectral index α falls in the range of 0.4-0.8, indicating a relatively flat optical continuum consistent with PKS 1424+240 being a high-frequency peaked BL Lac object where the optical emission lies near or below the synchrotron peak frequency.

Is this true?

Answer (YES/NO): NO